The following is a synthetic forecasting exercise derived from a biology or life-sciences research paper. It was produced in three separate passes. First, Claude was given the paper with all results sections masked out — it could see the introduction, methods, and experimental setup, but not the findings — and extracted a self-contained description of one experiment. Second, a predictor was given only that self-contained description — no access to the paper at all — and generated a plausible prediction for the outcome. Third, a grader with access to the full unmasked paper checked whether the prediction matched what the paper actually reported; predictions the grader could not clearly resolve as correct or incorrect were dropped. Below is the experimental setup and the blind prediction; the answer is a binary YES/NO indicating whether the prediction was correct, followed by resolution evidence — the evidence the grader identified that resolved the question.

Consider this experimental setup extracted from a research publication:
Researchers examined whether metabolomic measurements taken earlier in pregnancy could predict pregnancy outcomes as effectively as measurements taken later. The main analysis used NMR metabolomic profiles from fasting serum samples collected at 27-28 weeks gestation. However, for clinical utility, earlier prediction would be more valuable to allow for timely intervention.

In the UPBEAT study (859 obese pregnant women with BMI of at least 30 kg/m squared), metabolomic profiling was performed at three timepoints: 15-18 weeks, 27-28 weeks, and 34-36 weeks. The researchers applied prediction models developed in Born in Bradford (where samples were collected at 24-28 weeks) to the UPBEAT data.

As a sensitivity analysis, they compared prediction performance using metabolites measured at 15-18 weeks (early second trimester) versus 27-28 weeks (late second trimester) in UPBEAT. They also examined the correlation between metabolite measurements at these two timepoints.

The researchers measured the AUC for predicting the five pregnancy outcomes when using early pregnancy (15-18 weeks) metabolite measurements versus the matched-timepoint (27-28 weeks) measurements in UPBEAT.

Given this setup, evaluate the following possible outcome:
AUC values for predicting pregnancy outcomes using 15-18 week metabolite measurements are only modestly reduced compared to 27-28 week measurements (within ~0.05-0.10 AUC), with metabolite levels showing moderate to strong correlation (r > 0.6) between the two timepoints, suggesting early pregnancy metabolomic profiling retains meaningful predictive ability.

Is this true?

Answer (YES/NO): YES